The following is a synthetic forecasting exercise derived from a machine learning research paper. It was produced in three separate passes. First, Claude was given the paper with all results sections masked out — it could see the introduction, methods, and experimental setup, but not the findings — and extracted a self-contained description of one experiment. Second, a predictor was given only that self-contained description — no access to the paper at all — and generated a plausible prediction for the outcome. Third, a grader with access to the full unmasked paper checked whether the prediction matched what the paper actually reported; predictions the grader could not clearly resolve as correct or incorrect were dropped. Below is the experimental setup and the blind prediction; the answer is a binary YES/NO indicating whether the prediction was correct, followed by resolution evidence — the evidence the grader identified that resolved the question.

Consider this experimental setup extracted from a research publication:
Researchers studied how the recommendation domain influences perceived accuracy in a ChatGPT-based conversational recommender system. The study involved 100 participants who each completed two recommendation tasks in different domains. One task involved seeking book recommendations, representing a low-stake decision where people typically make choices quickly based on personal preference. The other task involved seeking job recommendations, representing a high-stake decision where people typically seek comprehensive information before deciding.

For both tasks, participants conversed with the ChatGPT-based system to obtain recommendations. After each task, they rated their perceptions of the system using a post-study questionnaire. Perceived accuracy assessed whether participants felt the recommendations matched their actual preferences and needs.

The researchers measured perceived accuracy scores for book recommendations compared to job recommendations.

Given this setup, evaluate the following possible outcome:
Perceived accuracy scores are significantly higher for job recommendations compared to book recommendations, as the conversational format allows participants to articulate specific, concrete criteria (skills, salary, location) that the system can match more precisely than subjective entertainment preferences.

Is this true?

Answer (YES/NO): NO